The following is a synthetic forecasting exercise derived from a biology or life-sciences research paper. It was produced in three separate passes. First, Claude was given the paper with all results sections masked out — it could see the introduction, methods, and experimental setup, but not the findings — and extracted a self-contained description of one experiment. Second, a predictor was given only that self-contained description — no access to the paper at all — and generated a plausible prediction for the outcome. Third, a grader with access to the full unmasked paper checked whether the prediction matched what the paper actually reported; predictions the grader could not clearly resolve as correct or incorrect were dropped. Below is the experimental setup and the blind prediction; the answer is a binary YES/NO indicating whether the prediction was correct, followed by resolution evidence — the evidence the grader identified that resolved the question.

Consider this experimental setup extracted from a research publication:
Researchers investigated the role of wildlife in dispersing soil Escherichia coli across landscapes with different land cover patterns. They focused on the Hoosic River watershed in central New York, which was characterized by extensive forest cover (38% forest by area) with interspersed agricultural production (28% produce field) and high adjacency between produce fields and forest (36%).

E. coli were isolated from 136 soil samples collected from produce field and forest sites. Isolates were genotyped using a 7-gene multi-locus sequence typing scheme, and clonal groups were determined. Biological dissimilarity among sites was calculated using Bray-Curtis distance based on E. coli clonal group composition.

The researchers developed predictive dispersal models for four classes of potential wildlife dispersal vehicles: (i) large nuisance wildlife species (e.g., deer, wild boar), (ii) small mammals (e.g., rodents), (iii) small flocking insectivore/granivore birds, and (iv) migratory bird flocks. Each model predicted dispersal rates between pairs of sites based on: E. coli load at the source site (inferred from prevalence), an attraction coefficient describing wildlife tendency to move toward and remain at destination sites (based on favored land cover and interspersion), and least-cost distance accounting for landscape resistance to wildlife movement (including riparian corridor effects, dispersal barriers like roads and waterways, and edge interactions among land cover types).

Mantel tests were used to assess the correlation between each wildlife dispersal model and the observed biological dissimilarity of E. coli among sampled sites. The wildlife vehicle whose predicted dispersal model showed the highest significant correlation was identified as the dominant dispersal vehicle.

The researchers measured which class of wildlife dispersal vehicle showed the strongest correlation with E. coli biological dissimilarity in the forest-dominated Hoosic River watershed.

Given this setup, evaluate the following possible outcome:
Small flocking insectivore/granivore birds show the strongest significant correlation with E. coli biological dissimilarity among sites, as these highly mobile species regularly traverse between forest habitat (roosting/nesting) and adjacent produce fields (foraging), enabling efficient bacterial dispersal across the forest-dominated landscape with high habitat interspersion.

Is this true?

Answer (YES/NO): YES